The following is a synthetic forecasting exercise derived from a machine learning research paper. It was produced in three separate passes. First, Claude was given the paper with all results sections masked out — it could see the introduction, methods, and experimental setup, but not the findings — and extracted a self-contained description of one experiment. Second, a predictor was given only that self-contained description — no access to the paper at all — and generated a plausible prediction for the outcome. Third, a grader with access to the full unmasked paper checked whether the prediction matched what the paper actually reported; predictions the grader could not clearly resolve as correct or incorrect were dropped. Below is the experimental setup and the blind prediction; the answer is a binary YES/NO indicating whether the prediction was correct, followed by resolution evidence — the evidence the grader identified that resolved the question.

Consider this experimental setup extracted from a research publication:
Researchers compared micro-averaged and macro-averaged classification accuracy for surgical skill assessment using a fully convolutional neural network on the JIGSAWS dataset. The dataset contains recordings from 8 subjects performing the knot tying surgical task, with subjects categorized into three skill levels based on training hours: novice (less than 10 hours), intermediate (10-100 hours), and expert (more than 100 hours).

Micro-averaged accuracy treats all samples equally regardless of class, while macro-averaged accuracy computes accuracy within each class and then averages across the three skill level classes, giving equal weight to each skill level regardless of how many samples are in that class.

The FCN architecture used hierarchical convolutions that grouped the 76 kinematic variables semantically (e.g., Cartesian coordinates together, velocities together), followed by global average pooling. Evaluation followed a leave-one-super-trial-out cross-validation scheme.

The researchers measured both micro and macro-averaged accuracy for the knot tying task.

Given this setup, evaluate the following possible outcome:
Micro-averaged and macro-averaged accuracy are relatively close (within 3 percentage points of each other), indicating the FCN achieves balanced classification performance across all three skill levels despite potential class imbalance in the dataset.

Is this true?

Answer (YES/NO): YES